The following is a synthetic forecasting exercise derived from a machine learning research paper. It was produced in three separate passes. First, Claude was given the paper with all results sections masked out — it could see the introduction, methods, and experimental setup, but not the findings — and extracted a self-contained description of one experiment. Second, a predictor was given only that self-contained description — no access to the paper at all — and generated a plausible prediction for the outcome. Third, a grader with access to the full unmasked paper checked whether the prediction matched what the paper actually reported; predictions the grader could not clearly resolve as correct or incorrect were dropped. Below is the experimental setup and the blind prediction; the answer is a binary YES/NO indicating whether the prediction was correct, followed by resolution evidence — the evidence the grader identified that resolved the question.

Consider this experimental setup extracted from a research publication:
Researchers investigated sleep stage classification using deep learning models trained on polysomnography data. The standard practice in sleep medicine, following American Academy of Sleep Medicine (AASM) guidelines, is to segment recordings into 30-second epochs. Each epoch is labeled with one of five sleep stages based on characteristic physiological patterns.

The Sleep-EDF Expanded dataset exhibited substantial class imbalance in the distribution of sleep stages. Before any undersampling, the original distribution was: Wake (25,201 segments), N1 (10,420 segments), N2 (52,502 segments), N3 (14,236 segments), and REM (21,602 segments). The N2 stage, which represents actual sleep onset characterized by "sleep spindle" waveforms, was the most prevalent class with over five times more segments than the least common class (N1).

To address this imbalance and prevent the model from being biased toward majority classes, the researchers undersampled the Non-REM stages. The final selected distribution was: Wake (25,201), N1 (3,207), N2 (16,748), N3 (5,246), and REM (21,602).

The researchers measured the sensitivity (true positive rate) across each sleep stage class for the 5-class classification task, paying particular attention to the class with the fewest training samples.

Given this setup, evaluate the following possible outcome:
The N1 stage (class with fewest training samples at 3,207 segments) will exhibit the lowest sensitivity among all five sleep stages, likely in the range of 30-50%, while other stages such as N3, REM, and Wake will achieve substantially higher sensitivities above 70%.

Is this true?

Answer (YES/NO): NO